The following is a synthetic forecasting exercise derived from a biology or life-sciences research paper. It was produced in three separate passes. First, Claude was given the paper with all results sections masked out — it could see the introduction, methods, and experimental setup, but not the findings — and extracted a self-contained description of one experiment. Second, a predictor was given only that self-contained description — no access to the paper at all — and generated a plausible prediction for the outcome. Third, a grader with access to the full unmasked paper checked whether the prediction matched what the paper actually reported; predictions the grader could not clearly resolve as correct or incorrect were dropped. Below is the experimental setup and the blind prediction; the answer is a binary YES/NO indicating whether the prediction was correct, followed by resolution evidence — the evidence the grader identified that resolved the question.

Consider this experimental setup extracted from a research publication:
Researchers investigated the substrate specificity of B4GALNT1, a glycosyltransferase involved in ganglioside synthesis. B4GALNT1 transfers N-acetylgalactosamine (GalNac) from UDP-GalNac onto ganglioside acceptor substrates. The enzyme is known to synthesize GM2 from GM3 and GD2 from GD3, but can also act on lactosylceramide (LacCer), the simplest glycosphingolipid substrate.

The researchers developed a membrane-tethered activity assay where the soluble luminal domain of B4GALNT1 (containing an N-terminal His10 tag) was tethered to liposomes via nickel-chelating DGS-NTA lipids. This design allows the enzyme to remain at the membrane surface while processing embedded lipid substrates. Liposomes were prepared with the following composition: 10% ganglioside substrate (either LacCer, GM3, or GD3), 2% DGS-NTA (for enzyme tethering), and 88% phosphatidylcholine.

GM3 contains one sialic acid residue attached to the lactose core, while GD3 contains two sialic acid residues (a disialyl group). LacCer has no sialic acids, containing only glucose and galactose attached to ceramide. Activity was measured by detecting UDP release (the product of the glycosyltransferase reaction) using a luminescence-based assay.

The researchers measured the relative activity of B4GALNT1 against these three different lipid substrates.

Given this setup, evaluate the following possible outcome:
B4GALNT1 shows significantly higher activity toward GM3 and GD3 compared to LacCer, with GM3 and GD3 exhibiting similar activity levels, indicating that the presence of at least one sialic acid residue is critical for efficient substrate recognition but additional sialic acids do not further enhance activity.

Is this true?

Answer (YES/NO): NO